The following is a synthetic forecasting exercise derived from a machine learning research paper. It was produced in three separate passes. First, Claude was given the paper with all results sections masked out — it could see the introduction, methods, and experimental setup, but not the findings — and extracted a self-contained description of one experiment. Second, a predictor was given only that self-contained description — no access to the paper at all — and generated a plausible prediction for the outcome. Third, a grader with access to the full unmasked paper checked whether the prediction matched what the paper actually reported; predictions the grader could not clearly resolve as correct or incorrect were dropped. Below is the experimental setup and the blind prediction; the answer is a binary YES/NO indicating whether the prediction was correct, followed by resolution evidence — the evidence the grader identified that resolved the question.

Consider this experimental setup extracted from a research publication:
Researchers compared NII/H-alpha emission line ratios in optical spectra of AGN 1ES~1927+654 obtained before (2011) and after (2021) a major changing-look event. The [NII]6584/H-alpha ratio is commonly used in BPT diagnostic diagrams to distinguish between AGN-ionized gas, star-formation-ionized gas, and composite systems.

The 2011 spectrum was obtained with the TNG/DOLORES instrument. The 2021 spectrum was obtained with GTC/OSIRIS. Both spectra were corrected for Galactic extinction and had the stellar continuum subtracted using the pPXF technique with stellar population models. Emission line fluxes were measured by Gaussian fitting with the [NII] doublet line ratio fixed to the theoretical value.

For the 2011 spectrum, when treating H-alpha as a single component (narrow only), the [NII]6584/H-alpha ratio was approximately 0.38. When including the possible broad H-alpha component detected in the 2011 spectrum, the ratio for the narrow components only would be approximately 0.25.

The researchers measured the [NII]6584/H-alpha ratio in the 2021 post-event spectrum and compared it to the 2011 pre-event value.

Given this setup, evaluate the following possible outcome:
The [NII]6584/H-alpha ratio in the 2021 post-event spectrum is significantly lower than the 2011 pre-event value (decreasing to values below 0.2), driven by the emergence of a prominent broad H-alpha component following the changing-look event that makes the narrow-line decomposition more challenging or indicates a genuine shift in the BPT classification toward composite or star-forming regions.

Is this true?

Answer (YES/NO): NO